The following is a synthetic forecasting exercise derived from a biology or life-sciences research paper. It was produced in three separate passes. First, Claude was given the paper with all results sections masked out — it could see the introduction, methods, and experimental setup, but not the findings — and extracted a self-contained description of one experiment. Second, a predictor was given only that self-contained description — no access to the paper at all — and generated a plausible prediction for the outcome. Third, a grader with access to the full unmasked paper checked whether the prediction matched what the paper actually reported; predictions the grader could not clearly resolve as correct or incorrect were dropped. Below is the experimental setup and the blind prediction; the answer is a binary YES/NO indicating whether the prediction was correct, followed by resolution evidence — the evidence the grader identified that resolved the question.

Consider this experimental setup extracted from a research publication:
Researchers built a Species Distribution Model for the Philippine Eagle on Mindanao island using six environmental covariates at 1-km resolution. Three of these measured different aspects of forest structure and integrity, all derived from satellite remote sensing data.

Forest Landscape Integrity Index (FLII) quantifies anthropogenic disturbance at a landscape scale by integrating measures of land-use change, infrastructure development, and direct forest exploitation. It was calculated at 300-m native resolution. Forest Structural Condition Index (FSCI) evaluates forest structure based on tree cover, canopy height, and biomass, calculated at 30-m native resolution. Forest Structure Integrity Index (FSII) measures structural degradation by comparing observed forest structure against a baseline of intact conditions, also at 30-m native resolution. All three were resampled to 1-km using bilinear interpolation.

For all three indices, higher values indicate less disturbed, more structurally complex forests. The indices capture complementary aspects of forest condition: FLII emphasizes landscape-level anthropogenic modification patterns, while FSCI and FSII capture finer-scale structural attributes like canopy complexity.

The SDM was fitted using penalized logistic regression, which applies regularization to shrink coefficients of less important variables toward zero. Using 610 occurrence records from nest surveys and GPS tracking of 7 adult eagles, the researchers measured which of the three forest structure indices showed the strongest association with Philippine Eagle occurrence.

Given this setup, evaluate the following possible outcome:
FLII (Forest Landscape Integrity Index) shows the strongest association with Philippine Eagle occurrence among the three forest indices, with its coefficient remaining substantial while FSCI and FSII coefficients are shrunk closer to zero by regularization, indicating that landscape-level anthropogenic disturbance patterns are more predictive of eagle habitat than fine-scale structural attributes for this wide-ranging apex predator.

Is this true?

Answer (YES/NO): NO